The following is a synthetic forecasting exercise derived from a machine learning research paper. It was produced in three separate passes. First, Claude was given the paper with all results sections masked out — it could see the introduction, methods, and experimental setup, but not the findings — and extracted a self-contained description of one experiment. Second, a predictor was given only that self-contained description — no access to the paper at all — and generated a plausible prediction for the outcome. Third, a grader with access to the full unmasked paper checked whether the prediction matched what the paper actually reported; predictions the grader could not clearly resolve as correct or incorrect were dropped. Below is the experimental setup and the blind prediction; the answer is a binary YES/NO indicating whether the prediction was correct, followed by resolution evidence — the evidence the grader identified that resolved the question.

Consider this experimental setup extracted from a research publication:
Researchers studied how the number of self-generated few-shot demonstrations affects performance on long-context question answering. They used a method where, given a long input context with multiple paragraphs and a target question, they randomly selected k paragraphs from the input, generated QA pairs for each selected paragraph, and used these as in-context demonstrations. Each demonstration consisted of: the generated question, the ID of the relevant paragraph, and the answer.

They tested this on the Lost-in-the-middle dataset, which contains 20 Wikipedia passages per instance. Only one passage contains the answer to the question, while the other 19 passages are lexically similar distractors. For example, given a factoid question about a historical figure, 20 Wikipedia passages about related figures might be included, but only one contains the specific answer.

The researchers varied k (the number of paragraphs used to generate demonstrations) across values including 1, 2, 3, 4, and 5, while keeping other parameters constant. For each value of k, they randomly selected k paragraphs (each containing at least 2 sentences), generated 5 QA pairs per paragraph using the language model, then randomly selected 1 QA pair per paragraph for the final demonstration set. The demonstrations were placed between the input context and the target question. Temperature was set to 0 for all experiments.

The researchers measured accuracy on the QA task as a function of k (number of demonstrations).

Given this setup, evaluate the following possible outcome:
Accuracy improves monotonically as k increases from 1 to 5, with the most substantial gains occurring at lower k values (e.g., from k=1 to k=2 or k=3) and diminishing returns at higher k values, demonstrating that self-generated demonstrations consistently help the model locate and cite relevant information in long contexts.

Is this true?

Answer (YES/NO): NO